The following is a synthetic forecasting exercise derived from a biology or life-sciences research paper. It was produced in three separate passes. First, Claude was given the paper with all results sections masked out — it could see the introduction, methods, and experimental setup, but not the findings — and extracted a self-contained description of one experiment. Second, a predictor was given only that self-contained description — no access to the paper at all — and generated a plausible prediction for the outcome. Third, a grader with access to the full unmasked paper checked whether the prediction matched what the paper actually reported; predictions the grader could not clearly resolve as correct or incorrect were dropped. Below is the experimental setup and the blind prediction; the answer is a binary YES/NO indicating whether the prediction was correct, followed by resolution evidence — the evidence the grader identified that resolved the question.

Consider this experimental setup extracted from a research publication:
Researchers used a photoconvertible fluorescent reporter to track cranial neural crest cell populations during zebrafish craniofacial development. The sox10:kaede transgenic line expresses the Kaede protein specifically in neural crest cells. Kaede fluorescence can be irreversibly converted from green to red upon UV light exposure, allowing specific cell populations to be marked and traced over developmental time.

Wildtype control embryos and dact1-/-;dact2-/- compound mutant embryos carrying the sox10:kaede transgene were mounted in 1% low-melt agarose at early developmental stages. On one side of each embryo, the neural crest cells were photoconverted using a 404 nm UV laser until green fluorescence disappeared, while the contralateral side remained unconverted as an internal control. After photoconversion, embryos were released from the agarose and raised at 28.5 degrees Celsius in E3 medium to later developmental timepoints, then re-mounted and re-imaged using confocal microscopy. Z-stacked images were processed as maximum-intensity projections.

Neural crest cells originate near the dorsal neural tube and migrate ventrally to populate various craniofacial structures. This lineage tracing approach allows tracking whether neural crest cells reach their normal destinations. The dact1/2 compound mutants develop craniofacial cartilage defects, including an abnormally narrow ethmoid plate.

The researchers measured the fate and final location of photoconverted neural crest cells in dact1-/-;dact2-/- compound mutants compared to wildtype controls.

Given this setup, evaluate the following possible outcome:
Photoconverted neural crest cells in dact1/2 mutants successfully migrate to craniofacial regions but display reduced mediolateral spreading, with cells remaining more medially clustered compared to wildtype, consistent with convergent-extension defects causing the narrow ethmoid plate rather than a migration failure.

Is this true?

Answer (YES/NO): NO